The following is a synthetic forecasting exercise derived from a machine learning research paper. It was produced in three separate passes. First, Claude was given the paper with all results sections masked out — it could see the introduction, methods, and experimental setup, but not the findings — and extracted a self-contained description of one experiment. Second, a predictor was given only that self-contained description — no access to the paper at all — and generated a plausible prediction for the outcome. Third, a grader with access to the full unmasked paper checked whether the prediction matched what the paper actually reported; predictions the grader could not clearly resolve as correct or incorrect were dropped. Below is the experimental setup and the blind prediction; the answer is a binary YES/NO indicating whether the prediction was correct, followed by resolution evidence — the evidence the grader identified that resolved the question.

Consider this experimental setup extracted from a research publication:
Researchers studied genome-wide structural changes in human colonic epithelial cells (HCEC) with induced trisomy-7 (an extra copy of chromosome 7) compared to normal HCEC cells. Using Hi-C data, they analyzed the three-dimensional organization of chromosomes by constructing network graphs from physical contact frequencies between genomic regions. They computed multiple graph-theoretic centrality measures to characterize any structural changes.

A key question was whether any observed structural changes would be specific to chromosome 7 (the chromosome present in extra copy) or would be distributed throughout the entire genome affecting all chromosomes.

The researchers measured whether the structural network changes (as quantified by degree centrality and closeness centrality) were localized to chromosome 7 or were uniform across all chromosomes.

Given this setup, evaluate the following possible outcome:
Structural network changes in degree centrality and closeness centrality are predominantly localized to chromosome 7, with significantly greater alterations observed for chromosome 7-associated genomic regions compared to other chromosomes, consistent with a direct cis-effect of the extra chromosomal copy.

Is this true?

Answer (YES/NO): NO